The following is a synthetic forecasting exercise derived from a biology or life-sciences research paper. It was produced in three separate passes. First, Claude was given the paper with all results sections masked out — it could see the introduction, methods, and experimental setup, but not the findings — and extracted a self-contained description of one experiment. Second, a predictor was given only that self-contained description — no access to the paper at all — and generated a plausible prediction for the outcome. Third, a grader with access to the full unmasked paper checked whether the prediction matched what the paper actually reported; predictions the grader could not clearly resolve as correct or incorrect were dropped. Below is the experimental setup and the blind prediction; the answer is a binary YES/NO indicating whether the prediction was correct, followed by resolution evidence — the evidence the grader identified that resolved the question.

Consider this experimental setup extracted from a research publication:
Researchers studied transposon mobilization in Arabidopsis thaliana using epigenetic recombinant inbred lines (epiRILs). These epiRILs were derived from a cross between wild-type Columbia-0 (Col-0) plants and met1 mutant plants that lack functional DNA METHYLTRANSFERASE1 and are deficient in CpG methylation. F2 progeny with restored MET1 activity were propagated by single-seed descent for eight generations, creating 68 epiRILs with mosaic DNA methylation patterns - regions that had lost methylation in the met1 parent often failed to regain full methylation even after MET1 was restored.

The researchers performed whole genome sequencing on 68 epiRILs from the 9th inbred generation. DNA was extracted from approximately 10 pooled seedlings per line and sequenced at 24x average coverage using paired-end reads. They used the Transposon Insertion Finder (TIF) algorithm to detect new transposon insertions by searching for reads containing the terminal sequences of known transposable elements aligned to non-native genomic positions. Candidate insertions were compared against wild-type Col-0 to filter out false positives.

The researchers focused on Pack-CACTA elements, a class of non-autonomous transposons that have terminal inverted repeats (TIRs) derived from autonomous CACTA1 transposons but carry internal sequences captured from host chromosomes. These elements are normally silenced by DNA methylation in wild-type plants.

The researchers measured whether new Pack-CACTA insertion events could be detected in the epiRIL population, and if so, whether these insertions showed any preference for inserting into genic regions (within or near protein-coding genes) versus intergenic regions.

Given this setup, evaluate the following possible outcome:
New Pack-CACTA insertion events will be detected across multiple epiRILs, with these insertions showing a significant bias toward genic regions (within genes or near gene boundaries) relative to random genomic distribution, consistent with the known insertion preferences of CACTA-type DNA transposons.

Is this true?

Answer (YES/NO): YES